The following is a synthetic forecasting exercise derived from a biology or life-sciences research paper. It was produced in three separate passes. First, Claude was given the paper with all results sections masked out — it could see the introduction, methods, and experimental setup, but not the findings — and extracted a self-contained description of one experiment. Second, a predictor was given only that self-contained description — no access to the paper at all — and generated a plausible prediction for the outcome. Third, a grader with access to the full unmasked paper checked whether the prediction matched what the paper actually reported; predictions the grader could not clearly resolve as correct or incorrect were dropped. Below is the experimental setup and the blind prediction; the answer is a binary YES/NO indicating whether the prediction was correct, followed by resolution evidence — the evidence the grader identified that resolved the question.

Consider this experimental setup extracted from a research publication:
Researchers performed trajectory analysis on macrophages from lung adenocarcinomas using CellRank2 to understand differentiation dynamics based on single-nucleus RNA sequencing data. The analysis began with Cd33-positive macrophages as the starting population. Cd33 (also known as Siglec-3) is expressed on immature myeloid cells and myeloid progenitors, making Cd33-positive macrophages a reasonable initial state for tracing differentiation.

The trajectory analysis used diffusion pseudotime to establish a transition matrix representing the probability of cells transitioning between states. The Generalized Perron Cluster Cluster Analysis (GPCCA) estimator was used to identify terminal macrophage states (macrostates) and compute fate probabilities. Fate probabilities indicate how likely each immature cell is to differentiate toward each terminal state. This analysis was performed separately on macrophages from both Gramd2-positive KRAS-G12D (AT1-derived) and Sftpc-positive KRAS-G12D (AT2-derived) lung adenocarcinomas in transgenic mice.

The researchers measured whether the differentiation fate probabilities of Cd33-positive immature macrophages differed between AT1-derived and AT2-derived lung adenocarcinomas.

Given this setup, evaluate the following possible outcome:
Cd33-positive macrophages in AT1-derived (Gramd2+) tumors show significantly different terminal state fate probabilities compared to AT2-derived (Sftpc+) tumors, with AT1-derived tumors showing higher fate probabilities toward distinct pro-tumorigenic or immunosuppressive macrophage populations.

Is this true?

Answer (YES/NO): NO